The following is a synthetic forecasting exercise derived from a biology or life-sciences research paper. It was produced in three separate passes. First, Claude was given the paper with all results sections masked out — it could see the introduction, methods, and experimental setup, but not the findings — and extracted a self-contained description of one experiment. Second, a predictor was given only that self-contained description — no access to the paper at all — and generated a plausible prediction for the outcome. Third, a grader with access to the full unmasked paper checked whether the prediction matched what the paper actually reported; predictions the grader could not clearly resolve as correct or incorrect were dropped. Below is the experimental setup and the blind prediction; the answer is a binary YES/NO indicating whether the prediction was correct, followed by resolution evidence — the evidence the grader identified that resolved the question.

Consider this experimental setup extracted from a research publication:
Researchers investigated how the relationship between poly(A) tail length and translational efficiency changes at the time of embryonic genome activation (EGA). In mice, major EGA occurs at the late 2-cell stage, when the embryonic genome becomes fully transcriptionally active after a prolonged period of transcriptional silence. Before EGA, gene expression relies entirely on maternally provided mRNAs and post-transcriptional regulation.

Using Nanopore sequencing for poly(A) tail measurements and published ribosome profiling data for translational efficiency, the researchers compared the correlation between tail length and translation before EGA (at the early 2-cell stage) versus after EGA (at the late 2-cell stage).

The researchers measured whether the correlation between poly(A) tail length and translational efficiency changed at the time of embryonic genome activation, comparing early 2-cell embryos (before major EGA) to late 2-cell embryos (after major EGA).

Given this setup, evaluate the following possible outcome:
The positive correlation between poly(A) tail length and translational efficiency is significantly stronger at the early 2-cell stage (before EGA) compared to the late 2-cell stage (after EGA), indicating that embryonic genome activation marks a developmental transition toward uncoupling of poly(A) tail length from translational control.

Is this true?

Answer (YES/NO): NO